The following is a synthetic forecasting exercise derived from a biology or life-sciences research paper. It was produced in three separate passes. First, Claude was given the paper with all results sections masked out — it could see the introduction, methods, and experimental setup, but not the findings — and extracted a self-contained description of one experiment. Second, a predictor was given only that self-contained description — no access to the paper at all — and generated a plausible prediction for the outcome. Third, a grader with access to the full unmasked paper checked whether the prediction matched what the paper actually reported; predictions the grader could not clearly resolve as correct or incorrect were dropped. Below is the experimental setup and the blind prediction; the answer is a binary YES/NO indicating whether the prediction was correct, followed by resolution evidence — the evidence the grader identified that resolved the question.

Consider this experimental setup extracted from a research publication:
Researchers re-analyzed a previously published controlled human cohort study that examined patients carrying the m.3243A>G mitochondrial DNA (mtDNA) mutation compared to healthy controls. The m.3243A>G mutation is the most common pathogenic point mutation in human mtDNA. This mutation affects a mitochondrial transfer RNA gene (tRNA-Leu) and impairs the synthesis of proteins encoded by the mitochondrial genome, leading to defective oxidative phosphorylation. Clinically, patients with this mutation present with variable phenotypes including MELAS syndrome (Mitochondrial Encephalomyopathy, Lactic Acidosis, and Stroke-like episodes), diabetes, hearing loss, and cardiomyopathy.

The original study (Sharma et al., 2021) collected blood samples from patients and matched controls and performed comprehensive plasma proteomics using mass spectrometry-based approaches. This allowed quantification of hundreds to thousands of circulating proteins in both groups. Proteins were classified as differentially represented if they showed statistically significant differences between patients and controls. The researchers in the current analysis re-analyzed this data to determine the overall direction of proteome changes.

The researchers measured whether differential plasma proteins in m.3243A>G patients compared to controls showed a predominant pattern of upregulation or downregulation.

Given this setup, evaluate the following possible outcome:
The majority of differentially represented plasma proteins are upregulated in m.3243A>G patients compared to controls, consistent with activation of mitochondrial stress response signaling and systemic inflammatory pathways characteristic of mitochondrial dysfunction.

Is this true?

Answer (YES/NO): YES